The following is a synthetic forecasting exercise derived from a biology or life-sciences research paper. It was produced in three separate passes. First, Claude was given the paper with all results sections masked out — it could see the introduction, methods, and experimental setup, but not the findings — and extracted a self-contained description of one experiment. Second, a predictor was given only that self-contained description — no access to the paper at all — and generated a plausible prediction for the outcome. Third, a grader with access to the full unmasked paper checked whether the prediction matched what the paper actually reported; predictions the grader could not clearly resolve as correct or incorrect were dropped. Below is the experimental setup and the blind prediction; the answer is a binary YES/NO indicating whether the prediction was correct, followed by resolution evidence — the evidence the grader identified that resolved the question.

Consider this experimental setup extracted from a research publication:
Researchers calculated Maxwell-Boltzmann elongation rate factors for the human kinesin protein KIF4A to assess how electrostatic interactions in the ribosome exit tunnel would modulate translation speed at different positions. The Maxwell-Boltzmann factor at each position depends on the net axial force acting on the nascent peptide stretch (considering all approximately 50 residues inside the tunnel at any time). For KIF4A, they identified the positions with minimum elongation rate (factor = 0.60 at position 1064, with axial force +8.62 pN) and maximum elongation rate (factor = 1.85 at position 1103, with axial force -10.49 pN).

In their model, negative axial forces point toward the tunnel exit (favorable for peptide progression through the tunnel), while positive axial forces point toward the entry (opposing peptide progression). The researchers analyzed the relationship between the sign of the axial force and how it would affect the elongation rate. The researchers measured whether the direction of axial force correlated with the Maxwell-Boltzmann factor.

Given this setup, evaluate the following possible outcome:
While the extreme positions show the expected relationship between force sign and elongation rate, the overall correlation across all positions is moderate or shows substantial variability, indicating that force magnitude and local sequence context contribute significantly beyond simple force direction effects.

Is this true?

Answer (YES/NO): NO